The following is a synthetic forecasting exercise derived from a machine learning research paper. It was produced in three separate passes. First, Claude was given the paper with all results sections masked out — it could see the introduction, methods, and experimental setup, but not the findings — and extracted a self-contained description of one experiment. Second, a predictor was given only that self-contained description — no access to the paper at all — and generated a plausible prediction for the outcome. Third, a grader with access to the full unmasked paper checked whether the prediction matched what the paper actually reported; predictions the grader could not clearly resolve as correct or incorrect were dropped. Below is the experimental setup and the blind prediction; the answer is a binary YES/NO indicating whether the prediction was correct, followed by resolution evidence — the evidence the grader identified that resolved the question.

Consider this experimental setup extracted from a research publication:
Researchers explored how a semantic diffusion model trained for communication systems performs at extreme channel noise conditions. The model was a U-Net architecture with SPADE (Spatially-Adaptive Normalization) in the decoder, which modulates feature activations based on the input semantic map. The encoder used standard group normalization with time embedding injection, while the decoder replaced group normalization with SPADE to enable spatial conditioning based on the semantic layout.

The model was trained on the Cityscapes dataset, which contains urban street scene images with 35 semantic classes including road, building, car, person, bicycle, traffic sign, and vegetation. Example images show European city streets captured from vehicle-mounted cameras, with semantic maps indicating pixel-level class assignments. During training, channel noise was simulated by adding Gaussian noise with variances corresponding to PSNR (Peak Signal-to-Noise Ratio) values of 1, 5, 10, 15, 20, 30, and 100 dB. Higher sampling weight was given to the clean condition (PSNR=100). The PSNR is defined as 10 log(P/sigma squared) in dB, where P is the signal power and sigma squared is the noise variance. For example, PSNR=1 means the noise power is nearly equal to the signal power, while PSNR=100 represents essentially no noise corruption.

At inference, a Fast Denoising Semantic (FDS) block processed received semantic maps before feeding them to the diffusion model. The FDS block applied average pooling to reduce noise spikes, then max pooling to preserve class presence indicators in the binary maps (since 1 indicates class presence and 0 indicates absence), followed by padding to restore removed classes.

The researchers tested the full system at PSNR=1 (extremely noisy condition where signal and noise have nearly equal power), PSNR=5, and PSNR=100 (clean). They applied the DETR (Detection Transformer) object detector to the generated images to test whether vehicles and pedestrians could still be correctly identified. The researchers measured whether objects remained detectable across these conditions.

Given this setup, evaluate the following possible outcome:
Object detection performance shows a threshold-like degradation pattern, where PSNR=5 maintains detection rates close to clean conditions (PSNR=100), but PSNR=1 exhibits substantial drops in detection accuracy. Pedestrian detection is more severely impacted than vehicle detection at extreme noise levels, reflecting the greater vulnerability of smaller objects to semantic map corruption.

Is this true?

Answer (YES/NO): NO